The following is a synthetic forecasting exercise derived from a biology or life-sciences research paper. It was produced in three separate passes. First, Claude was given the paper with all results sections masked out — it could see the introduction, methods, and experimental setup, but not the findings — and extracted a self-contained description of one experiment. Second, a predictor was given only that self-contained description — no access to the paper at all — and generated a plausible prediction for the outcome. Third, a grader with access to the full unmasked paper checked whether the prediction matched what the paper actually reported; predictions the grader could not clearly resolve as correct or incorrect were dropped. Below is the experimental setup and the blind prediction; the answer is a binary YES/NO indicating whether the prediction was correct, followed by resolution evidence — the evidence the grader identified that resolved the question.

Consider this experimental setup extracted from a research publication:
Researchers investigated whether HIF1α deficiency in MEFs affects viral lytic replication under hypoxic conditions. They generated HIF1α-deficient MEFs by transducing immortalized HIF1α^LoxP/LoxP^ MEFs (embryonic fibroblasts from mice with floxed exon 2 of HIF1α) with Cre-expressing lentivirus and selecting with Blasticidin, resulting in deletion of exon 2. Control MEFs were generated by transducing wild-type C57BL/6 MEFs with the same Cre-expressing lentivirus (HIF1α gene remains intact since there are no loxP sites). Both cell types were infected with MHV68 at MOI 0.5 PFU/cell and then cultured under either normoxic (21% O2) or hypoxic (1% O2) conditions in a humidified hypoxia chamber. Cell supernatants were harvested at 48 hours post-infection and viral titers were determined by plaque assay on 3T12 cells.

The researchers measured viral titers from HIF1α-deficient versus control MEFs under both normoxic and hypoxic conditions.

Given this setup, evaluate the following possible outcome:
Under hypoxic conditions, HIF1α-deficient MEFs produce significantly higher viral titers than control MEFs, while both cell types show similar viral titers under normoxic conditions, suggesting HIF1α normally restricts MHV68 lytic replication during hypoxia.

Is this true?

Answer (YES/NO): NO